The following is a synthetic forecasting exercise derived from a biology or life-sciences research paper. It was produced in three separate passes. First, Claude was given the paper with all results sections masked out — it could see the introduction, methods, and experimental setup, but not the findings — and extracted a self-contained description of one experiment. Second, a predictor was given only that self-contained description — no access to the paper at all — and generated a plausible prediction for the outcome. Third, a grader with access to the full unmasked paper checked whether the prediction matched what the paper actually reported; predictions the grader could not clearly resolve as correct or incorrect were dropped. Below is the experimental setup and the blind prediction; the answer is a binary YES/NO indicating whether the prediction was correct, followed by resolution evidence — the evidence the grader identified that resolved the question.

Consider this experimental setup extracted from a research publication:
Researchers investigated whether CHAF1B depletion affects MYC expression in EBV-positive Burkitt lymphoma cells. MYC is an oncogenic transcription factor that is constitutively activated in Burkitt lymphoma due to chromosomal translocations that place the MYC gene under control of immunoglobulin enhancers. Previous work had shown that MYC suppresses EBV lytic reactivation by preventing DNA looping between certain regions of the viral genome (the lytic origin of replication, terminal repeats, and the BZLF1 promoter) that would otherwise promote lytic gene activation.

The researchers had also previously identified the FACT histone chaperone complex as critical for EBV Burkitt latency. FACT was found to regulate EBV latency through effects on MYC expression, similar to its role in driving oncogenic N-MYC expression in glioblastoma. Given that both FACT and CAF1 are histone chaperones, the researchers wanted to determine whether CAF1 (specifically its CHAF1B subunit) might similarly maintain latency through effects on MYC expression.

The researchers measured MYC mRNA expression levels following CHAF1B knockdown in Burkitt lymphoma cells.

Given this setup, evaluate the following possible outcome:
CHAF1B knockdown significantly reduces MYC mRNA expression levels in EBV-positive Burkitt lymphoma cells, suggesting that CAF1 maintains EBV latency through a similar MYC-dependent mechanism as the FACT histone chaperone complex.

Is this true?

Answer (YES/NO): NO